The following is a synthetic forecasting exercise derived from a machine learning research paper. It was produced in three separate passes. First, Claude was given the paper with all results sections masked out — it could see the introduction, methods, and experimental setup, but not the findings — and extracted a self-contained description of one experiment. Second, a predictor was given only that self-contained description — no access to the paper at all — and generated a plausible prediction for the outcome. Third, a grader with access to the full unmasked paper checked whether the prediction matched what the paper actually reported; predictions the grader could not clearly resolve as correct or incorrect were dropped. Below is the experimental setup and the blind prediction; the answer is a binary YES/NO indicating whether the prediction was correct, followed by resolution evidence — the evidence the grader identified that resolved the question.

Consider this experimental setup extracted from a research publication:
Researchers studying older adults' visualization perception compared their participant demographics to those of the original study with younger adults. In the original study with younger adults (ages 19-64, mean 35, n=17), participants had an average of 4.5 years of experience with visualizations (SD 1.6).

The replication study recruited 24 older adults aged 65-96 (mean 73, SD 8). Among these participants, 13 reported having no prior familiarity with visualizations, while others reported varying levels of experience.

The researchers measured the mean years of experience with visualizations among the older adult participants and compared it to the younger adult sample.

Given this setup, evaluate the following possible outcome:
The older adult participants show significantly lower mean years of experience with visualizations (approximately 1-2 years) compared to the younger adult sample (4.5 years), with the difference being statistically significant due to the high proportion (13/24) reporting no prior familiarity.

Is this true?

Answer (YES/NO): NO